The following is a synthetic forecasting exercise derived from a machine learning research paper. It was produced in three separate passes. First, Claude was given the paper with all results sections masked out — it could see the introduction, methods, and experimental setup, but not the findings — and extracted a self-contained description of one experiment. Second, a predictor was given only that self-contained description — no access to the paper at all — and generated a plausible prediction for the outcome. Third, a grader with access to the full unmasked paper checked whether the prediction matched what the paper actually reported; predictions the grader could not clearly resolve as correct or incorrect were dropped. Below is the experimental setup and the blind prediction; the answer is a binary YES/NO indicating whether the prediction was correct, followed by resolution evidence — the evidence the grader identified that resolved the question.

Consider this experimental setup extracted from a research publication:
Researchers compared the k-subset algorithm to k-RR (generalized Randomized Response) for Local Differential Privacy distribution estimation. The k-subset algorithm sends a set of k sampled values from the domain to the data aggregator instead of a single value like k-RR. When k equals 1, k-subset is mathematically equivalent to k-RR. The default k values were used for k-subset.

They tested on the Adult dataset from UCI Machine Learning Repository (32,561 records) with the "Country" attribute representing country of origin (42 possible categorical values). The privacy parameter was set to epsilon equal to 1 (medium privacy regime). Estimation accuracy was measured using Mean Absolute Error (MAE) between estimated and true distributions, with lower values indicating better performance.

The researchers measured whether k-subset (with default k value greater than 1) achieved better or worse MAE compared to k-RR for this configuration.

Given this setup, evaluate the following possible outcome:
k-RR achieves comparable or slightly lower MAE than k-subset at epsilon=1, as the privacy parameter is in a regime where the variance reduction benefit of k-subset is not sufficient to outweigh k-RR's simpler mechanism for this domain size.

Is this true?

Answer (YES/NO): YES